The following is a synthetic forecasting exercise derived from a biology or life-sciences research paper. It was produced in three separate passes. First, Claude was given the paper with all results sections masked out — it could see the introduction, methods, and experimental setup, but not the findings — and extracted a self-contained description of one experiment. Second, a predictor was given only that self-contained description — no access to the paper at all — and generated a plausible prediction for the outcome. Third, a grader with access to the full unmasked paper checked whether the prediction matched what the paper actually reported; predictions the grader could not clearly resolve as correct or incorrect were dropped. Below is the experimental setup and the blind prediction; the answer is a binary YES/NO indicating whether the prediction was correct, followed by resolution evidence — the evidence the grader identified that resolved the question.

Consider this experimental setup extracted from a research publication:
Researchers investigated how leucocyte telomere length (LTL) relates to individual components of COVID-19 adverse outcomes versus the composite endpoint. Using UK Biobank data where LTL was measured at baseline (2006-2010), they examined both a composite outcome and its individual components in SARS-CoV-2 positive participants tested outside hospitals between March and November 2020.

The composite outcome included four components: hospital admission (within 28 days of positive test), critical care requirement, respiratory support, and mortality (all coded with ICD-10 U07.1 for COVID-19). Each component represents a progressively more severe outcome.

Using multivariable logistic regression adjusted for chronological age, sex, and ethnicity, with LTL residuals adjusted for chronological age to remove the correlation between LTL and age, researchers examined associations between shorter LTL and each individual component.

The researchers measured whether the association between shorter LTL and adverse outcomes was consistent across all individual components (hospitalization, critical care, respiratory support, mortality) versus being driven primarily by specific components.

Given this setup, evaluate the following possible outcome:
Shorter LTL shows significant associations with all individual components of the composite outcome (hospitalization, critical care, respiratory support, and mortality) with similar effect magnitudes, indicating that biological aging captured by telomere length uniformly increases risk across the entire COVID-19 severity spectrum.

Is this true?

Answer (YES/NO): YES